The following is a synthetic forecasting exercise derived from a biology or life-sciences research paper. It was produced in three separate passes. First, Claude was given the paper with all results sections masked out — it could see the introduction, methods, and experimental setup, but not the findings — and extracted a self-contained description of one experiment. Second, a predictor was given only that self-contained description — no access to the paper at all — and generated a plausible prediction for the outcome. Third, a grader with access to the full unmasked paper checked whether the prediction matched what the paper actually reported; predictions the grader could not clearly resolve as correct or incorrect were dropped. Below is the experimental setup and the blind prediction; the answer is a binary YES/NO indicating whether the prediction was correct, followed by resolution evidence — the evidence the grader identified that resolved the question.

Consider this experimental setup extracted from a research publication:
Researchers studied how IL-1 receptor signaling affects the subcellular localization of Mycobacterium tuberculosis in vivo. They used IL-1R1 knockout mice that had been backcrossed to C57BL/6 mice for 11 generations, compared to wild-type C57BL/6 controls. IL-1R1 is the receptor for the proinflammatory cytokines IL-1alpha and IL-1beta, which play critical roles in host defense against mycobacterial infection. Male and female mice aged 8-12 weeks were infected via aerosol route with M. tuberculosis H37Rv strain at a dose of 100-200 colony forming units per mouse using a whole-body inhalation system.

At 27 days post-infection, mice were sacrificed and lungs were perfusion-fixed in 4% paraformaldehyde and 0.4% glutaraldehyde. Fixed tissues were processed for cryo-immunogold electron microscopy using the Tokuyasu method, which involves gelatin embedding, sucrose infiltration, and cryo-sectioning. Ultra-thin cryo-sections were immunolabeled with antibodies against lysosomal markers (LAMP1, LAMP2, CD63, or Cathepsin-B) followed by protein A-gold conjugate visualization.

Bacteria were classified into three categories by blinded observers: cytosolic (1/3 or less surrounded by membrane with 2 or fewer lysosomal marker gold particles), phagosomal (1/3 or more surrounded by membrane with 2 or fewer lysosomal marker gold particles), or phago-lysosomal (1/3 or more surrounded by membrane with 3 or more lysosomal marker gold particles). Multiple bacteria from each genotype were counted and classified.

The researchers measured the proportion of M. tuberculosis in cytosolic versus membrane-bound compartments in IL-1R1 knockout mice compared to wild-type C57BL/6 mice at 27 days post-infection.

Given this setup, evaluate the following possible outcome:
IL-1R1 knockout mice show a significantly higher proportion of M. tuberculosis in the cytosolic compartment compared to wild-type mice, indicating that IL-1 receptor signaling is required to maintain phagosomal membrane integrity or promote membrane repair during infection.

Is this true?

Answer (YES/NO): NO